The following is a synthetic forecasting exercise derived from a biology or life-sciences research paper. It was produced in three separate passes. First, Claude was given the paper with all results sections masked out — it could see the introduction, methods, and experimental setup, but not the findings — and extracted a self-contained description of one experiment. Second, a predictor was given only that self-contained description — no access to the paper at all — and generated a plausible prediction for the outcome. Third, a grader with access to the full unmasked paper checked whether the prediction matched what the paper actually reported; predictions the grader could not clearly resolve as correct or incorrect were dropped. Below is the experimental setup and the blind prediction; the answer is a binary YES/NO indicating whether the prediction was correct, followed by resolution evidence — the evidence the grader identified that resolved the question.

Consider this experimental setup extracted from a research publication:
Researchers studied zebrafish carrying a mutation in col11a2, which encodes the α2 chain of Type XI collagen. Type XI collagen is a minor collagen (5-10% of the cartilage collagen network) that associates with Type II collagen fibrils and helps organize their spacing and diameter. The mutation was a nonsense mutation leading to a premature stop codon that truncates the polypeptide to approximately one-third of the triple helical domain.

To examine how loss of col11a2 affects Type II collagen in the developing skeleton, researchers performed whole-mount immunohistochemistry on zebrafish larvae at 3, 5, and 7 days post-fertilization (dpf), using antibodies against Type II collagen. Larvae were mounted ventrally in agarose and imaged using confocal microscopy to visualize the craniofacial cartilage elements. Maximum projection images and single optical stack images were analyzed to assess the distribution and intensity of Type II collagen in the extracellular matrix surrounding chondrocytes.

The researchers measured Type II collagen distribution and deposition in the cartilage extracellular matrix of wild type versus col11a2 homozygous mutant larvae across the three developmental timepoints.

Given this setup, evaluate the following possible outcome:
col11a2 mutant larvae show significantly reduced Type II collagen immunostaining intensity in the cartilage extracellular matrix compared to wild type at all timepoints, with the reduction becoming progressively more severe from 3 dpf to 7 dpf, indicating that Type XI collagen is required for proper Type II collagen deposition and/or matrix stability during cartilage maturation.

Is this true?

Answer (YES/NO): NO